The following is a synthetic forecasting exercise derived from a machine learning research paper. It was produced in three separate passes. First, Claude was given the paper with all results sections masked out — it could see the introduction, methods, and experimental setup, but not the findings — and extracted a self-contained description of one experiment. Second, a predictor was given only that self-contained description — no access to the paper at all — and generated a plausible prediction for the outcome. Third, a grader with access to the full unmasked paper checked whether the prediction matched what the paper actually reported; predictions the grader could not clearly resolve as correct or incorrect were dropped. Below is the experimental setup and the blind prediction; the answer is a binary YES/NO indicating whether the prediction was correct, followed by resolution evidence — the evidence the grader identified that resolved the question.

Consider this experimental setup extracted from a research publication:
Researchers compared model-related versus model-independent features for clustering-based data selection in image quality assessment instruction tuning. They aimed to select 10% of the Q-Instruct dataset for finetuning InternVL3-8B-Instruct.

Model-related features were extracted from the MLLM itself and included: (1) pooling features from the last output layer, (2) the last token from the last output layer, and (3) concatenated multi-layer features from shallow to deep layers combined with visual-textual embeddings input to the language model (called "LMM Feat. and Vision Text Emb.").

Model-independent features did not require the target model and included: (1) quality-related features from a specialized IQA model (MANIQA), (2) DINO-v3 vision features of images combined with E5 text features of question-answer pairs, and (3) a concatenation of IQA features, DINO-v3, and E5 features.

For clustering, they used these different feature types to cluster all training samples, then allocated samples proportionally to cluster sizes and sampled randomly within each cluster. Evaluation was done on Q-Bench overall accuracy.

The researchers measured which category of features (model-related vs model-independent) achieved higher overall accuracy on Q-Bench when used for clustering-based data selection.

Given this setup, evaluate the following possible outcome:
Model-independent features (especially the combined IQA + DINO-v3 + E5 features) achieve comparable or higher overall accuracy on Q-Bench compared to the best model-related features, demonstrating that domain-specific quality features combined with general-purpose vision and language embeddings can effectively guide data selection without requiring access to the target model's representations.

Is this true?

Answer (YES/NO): NO